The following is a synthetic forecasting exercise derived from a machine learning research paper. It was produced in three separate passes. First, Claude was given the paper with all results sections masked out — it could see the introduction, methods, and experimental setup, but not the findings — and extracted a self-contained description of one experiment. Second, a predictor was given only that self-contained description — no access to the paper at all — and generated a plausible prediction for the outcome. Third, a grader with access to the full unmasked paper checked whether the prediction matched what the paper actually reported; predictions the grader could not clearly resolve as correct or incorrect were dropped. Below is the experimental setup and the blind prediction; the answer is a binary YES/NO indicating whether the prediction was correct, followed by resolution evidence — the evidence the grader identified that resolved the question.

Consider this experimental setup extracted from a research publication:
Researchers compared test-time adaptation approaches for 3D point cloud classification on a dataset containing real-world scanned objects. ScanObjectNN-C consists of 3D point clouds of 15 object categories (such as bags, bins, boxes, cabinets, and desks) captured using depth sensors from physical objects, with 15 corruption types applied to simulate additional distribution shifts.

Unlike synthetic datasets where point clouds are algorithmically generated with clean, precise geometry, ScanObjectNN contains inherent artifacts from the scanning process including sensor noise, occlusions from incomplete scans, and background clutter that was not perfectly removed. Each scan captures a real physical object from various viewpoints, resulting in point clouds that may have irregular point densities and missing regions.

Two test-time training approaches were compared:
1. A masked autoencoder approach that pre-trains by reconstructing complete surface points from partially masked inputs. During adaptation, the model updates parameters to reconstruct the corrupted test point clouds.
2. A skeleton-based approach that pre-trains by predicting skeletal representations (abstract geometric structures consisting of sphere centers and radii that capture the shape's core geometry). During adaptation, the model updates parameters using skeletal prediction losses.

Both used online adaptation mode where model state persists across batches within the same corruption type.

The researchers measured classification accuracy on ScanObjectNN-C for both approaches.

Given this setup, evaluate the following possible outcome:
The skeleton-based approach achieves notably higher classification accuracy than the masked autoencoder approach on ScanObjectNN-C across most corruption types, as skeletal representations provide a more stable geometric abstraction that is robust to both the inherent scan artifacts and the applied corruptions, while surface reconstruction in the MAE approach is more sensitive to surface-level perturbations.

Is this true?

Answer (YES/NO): YES